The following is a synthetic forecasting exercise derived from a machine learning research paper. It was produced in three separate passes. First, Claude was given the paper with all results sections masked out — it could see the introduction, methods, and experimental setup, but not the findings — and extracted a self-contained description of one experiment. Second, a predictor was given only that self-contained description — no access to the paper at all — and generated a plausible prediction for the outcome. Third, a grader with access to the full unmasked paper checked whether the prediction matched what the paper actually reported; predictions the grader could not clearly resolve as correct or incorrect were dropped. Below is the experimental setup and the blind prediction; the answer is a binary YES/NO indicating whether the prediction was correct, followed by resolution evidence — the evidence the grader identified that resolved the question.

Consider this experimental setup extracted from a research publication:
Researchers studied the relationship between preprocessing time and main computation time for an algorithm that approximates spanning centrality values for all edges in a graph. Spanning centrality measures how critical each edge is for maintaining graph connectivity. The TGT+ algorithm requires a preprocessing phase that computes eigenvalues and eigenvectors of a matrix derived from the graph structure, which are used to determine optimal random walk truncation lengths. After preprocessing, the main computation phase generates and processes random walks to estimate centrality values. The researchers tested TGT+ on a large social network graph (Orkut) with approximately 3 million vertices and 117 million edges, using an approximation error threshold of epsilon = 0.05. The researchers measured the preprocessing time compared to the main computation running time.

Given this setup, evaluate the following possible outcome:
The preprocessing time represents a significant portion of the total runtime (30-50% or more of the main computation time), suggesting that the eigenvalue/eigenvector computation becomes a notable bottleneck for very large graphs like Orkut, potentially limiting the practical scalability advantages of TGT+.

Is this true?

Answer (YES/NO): NO